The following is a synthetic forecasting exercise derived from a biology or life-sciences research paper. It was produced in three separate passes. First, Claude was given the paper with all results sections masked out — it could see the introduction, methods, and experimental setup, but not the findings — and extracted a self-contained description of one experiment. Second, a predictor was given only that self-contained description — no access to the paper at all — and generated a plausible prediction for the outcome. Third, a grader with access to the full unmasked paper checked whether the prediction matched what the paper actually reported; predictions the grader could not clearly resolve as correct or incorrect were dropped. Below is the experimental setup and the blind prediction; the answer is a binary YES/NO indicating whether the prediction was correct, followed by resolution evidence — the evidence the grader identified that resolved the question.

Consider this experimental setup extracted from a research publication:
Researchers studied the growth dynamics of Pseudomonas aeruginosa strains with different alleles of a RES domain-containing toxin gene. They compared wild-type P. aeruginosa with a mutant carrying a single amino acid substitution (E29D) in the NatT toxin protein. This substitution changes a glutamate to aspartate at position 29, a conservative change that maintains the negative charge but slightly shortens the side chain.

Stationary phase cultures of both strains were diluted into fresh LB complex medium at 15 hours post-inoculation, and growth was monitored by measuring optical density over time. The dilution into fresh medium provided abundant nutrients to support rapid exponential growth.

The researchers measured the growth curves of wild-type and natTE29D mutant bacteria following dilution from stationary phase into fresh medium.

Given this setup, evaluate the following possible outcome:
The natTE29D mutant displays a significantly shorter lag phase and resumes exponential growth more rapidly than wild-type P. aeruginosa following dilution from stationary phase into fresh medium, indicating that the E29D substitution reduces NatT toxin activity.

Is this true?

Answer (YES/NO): NO